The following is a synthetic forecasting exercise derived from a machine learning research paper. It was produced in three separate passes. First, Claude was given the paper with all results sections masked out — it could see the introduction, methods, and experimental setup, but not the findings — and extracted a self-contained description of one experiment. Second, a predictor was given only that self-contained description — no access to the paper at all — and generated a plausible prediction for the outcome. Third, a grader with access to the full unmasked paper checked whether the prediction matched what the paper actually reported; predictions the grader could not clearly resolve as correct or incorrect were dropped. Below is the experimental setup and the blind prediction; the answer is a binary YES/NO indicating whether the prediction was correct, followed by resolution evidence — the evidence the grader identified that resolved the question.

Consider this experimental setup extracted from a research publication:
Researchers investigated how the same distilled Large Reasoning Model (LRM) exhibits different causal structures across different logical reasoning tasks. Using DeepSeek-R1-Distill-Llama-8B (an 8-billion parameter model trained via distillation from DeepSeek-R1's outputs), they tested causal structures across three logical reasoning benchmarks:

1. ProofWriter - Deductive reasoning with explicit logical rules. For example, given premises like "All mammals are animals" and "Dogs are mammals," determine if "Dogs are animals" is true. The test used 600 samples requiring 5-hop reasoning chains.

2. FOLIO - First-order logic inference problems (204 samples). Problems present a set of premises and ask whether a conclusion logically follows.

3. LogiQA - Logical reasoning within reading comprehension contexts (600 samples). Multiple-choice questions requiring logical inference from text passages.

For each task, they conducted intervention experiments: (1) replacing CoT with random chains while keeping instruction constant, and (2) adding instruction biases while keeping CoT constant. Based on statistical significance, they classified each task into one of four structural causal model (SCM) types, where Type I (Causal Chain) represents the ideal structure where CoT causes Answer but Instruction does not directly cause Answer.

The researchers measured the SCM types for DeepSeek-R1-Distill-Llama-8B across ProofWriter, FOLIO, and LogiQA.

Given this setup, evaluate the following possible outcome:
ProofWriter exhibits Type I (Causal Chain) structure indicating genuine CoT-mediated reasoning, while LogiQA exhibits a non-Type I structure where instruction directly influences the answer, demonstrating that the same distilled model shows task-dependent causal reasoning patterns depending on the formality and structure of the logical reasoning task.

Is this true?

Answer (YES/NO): NO